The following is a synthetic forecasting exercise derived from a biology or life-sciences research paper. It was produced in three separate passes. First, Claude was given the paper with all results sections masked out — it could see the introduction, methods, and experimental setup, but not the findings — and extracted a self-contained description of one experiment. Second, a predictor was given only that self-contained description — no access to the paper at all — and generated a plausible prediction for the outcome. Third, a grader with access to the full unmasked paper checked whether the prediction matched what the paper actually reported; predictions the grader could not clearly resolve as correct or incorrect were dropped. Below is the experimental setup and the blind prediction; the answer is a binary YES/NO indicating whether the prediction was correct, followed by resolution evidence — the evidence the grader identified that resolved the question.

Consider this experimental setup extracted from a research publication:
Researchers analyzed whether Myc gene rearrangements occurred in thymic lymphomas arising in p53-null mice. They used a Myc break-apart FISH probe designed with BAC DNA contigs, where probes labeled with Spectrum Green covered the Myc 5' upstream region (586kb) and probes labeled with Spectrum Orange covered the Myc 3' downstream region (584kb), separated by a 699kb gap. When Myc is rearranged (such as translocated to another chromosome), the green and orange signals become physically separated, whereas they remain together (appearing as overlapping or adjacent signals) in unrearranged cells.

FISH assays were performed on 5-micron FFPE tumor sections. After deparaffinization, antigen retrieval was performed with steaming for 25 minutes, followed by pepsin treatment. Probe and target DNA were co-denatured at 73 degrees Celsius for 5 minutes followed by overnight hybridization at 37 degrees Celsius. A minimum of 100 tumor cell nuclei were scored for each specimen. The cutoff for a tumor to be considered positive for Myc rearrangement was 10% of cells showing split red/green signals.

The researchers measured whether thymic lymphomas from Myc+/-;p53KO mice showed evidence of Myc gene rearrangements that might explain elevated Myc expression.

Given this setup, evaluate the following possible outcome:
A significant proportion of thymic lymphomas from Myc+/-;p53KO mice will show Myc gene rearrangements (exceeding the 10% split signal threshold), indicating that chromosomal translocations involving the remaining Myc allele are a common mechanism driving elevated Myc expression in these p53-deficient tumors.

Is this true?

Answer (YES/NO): NO